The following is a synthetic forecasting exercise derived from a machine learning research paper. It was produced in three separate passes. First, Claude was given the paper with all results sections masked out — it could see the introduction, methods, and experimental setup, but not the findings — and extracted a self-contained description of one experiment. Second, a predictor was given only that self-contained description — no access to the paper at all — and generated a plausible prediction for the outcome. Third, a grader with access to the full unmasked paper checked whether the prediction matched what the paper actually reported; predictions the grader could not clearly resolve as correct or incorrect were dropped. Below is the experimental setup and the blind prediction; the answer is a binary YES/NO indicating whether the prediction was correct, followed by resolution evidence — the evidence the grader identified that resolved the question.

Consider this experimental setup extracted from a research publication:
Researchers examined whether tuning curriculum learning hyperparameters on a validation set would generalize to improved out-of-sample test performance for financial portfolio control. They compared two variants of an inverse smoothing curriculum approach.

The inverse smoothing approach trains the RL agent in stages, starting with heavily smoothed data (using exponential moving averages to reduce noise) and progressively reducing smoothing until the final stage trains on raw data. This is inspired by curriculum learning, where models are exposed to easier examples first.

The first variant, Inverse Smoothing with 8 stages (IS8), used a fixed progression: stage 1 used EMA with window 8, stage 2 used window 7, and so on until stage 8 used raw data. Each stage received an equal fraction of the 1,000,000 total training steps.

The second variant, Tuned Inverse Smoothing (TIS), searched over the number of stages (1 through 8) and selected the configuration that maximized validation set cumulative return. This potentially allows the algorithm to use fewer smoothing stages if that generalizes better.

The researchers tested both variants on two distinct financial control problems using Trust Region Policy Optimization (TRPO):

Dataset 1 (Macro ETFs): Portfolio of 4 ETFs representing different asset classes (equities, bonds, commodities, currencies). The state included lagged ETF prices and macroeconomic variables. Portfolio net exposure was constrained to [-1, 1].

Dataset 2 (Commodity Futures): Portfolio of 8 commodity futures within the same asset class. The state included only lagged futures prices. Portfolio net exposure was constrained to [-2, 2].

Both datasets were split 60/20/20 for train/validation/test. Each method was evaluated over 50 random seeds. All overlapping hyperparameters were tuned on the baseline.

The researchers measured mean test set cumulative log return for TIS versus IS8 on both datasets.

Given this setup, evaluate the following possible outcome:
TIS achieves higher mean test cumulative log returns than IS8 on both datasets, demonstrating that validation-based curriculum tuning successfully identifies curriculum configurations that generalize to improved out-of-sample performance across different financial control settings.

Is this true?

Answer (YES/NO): NO